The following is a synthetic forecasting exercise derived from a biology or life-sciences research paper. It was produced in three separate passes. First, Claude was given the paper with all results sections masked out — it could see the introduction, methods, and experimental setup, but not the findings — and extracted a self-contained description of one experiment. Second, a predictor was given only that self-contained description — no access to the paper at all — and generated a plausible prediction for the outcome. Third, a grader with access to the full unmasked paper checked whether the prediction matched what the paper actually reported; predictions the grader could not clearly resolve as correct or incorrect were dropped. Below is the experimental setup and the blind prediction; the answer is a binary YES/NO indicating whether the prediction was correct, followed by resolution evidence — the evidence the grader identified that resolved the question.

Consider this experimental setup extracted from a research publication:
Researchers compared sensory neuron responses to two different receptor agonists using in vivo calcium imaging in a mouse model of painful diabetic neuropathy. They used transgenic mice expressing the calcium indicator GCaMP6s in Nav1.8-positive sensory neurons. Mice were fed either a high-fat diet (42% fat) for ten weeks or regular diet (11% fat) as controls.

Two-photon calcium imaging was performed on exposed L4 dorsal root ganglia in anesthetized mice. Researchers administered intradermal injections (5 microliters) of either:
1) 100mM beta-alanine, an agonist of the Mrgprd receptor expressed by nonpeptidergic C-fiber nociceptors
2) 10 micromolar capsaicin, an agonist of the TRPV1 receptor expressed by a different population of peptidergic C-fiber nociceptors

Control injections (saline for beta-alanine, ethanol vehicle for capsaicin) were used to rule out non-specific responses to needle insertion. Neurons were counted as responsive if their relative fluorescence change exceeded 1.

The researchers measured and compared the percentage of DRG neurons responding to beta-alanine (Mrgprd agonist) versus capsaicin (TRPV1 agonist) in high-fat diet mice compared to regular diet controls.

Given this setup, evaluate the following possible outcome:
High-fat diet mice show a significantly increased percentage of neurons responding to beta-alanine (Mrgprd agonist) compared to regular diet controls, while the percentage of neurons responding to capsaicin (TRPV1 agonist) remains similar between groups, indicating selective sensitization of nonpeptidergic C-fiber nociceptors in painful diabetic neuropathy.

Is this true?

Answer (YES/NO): YES